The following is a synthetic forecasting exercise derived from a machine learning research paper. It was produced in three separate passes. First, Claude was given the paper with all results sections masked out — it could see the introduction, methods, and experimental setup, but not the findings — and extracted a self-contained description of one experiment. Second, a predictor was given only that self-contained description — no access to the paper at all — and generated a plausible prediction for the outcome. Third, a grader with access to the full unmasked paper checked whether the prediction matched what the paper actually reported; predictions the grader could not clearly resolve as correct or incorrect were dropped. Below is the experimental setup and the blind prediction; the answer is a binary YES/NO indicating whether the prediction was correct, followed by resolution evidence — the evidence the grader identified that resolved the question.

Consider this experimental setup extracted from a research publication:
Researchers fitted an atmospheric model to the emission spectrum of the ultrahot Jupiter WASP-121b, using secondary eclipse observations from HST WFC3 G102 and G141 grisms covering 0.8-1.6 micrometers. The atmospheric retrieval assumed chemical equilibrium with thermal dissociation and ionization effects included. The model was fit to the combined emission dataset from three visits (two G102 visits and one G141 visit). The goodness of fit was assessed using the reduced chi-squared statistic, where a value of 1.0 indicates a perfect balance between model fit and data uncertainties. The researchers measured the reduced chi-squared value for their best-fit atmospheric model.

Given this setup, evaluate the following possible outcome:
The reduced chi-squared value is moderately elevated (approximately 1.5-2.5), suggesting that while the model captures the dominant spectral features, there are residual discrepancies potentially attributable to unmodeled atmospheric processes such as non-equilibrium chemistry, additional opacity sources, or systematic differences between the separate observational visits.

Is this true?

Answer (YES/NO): NO